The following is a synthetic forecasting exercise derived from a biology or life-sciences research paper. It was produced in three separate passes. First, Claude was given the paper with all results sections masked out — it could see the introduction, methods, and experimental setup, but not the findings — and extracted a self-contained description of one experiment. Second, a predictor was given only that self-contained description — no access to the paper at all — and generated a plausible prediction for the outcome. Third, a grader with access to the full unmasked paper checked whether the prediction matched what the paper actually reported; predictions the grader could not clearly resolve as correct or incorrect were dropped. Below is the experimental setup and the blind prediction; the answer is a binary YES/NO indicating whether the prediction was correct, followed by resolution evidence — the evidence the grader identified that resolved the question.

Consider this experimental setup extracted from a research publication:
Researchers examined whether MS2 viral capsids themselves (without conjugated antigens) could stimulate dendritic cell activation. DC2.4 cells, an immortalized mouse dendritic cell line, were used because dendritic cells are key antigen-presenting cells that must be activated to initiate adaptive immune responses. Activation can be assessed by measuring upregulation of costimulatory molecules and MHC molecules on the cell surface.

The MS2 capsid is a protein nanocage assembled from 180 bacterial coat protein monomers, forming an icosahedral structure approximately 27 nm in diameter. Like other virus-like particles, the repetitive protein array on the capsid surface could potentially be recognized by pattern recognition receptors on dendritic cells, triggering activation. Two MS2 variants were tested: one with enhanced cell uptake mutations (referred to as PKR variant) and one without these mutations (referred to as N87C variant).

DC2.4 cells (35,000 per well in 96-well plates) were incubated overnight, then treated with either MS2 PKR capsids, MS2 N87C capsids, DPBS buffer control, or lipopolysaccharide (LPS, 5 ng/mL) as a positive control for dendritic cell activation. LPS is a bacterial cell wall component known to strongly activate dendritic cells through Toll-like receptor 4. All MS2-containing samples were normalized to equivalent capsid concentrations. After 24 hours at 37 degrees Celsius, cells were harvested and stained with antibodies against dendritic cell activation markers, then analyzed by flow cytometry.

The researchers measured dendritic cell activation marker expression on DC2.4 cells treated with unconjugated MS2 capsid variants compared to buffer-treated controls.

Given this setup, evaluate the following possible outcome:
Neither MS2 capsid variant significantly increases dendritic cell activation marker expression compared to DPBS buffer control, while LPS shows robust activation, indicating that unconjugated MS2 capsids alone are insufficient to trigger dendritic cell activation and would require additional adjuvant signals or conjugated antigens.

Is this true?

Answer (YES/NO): NO